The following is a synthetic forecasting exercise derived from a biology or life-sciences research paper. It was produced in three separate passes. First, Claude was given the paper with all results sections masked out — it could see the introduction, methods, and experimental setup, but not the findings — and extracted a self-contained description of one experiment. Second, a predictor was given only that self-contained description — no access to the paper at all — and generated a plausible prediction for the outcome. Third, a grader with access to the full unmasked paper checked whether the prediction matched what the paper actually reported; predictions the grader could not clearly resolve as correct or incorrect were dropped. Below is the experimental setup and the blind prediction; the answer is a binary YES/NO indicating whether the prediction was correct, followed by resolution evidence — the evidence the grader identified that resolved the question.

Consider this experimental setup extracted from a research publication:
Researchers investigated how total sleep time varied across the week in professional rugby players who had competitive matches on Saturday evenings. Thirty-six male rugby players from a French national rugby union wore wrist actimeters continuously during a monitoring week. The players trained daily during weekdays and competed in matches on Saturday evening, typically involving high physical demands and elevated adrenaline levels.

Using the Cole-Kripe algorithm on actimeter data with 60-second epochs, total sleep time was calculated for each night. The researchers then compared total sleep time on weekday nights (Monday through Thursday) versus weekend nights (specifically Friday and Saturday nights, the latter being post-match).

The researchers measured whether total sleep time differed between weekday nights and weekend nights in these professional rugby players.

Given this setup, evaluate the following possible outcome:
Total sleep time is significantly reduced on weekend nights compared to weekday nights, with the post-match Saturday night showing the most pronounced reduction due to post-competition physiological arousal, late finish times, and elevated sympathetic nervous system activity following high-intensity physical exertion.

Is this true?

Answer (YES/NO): NO